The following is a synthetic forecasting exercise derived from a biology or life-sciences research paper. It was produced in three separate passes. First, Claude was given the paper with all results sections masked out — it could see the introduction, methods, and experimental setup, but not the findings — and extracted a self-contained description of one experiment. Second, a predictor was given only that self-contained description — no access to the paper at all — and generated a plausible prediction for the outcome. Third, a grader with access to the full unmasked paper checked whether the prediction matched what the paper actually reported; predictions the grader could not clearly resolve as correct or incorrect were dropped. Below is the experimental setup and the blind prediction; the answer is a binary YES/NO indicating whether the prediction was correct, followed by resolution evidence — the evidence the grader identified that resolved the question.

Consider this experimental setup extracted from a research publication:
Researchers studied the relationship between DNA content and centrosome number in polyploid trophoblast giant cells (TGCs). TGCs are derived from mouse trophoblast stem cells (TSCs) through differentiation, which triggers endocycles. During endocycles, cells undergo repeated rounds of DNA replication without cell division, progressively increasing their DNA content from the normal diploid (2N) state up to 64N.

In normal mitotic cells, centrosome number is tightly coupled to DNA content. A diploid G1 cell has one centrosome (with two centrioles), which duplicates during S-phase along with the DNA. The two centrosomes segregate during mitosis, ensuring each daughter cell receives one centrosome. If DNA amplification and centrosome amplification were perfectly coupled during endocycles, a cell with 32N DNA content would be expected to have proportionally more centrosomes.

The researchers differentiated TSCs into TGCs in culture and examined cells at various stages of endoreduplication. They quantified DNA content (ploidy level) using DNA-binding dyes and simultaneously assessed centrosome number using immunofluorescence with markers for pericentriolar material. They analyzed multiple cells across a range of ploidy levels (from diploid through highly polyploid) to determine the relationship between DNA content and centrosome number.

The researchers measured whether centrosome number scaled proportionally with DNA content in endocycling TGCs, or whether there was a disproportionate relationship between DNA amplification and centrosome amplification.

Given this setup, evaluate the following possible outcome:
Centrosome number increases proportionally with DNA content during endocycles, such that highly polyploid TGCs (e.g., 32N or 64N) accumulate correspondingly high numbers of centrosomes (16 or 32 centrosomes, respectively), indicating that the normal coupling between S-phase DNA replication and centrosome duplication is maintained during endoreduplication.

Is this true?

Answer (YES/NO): NO